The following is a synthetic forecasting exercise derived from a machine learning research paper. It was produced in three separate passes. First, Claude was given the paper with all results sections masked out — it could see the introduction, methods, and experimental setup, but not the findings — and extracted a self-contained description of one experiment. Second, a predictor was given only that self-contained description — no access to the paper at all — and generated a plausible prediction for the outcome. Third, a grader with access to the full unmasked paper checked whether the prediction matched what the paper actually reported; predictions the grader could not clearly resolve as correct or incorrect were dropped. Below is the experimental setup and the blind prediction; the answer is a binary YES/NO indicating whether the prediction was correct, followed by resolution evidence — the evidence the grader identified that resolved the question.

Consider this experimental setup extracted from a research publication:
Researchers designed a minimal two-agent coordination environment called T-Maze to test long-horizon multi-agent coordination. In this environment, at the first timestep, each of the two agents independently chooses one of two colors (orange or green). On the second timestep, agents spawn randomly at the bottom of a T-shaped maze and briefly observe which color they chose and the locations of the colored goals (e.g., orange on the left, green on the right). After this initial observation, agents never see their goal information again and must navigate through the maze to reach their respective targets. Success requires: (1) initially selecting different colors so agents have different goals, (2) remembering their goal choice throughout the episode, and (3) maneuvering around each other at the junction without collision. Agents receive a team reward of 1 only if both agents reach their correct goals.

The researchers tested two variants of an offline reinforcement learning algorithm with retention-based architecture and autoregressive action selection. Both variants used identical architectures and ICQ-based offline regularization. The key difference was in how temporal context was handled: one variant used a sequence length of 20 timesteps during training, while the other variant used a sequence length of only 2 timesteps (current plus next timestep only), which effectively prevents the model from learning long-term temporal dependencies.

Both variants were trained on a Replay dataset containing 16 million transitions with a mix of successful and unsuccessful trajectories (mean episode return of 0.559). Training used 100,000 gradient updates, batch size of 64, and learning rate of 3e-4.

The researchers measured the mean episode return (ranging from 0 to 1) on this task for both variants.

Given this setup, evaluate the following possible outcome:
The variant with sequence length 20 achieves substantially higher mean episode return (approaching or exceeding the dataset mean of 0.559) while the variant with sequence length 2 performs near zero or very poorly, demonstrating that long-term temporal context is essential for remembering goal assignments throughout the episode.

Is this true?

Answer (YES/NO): NO